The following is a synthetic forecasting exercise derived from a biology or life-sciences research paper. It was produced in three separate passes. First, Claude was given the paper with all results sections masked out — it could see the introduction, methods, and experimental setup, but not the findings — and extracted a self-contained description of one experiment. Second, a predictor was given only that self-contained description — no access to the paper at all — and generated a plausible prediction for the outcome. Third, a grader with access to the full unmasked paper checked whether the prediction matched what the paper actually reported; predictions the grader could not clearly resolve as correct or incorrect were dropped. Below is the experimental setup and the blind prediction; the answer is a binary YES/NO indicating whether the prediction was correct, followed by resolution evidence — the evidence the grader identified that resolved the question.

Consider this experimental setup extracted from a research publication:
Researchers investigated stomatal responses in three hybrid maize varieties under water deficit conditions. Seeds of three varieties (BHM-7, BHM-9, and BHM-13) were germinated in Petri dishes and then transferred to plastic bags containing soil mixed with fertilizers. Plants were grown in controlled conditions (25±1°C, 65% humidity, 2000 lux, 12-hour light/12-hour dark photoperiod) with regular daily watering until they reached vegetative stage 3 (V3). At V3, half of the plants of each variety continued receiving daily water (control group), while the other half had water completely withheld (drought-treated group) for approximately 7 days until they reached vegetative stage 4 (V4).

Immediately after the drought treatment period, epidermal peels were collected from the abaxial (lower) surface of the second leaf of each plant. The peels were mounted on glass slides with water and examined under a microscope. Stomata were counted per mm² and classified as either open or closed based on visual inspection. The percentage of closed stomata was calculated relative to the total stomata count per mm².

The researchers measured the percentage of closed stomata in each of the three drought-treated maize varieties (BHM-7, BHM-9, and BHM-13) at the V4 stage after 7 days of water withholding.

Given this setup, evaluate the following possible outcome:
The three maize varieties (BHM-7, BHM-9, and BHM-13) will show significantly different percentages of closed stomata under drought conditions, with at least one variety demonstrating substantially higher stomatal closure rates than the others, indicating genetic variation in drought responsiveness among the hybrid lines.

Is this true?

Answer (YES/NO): YES